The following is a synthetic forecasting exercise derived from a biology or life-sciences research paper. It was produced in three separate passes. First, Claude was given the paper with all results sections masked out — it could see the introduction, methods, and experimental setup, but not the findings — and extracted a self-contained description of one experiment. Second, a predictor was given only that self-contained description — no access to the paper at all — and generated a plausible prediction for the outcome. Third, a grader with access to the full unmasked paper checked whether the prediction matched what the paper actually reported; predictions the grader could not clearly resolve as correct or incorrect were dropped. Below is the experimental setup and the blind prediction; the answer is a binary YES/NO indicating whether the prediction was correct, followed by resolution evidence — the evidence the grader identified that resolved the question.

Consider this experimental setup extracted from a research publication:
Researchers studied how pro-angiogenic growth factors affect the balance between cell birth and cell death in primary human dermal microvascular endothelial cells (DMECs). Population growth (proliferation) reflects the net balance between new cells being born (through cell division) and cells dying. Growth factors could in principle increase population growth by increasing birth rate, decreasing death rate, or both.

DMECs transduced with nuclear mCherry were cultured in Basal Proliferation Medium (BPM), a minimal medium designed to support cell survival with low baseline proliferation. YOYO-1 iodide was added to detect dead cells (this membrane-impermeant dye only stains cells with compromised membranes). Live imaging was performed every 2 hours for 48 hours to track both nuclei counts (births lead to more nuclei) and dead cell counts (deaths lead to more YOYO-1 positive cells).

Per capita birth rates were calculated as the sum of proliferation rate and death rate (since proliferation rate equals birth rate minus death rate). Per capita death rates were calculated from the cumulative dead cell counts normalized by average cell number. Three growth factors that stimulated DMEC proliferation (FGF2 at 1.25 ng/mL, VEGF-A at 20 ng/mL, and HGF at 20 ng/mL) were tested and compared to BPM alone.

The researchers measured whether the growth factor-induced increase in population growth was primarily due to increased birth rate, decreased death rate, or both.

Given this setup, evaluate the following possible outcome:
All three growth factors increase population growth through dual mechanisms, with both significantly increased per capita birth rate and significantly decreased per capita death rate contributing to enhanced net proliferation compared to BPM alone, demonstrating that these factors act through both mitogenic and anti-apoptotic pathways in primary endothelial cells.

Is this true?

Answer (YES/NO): NO